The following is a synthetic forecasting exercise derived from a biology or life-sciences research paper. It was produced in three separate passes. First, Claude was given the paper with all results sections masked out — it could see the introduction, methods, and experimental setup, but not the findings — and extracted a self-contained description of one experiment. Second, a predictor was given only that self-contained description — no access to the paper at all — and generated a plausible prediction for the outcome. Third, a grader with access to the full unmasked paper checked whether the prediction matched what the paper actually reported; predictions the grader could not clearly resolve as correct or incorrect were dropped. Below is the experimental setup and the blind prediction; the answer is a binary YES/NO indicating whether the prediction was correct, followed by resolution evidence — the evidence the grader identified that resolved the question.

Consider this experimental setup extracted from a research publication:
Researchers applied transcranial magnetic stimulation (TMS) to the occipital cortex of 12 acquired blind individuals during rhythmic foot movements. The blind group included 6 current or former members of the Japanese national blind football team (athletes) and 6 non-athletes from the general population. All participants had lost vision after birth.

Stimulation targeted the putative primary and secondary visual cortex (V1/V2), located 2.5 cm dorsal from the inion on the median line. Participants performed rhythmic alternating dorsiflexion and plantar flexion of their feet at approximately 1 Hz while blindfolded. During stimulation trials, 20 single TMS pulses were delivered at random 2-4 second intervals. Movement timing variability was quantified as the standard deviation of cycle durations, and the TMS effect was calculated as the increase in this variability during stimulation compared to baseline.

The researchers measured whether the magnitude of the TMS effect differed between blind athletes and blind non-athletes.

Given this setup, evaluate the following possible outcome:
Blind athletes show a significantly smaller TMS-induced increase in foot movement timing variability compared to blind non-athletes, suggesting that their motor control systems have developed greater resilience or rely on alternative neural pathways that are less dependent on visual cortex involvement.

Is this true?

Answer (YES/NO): NO